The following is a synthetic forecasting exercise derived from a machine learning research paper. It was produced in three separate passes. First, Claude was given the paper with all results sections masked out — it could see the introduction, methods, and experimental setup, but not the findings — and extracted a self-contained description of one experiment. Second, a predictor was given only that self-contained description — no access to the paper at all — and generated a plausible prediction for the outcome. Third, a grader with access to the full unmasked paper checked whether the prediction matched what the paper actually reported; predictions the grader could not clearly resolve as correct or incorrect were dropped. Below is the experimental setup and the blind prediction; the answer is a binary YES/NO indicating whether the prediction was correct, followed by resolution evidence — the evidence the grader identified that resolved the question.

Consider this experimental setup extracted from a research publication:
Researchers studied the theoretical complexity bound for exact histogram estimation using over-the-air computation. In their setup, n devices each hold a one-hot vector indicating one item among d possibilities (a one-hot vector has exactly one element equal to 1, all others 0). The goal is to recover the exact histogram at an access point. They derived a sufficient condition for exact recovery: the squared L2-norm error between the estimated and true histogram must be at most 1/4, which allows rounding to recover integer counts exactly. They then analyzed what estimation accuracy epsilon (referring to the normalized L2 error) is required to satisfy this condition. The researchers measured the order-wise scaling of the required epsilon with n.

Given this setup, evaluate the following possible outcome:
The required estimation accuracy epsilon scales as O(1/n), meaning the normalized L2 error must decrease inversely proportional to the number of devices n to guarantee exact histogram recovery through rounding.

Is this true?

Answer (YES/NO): NO